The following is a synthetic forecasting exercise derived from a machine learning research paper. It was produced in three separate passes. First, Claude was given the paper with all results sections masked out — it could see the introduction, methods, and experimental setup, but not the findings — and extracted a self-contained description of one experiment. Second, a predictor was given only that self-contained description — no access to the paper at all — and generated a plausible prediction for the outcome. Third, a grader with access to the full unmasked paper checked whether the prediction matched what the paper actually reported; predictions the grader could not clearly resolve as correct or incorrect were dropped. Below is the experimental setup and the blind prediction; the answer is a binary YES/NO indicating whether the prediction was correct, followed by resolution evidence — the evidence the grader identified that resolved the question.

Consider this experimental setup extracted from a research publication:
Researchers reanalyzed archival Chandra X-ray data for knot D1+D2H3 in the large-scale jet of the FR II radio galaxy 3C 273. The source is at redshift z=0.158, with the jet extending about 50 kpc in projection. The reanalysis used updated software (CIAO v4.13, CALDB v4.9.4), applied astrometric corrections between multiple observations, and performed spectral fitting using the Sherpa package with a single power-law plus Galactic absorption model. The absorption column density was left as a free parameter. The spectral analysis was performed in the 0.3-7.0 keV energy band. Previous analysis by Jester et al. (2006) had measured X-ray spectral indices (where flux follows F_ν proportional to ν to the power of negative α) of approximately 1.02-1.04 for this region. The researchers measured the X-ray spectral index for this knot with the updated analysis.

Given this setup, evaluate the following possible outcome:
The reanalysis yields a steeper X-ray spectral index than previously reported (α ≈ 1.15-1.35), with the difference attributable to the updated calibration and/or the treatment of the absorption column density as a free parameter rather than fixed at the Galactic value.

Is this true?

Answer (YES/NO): YES